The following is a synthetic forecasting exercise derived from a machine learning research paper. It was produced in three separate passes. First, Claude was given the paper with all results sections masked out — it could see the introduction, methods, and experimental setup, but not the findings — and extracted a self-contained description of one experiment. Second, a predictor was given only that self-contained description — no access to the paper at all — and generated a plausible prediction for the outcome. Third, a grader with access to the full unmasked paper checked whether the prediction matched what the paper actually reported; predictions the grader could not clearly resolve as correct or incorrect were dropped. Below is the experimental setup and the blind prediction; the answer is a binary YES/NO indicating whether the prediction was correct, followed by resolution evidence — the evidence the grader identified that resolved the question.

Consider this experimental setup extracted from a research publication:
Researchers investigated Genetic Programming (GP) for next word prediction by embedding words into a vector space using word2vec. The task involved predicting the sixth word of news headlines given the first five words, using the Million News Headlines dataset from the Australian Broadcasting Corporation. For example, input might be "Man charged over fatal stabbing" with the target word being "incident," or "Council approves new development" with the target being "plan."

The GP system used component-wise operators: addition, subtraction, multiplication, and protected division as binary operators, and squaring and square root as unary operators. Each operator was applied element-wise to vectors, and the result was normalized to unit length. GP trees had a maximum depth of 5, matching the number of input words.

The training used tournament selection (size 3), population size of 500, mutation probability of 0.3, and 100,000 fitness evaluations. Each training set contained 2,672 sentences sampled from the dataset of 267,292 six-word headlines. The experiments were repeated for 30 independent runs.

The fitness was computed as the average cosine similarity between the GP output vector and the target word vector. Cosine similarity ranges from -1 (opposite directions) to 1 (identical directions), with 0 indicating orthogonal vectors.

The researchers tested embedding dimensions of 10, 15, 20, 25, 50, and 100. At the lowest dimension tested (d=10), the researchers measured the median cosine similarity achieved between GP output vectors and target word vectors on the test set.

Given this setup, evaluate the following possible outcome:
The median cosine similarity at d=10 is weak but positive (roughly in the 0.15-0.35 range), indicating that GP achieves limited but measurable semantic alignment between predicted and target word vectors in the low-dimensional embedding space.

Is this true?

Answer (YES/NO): NO